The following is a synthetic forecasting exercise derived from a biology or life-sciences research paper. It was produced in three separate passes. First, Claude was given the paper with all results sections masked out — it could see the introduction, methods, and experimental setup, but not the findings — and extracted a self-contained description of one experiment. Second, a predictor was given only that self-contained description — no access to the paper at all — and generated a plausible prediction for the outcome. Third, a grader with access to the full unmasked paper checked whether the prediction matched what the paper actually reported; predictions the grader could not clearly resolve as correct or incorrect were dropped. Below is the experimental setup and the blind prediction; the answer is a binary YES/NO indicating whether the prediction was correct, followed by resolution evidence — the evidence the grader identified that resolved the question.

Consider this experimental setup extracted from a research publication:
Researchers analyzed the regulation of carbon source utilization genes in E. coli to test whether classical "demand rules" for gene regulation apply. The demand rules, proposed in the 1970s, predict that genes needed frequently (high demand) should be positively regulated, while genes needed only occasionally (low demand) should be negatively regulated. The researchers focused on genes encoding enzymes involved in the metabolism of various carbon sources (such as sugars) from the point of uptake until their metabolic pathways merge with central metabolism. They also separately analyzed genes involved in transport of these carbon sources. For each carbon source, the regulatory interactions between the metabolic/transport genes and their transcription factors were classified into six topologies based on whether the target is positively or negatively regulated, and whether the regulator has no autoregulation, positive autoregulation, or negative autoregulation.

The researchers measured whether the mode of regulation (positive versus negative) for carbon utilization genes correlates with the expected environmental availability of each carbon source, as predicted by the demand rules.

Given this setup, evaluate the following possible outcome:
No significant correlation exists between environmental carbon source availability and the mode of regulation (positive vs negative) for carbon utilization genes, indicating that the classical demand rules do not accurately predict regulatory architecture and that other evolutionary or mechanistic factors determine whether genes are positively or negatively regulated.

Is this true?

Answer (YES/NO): YES